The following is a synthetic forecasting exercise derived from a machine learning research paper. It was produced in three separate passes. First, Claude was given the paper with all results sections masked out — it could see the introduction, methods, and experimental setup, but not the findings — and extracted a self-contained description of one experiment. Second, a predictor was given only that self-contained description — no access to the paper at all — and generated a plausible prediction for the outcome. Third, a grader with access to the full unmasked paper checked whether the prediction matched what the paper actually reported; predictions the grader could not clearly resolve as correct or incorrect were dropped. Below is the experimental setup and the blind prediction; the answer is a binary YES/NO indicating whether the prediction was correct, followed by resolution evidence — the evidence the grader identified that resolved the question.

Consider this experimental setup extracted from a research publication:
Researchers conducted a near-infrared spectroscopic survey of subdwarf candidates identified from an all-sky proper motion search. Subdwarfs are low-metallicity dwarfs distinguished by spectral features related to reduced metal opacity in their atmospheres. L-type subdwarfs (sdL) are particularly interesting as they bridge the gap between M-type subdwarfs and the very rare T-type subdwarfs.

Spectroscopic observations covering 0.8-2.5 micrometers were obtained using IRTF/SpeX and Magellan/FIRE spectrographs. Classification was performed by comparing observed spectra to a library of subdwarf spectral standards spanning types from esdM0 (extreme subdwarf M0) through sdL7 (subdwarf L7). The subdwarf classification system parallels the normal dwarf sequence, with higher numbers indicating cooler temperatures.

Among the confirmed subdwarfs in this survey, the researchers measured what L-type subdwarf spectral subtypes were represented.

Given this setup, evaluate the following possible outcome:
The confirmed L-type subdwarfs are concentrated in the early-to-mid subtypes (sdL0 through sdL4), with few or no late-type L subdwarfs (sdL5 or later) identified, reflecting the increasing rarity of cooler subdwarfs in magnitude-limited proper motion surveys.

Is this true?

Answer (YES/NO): NO